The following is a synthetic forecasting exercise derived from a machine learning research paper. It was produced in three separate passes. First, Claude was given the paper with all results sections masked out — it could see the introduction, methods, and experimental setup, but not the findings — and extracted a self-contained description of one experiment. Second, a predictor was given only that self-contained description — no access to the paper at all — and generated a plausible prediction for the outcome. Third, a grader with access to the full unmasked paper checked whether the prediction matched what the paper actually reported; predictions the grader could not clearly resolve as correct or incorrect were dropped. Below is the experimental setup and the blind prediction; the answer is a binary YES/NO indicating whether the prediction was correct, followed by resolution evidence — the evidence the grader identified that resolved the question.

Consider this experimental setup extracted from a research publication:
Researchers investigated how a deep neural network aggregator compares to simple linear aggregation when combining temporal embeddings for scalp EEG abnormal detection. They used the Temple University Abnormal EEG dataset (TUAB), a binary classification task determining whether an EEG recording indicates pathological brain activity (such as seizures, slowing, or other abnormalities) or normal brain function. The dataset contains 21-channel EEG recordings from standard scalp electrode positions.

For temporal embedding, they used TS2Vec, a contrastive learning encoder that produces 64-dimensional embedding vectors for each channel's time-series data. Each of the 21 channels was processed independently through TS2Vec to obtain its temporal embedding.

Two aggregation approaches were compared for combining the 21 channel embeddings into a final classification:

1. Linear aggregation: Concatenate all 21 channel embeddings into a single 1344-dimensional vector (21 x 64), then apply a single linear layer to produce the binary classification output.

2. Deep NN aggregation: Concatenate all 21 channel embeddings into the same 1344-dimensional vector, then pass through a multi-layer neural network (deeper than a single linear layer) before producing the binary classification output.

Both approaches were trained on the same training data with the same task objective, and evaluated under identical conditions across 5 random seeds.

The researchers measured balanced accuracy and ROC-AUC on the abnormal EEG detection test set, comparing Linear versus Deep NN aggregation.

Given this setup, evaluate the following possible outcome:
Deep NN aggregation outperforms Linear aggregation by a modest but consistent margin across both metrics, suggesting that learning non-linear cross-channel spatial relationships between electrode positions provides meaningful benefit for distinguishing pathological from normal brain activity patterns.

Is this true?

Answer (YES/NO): YES